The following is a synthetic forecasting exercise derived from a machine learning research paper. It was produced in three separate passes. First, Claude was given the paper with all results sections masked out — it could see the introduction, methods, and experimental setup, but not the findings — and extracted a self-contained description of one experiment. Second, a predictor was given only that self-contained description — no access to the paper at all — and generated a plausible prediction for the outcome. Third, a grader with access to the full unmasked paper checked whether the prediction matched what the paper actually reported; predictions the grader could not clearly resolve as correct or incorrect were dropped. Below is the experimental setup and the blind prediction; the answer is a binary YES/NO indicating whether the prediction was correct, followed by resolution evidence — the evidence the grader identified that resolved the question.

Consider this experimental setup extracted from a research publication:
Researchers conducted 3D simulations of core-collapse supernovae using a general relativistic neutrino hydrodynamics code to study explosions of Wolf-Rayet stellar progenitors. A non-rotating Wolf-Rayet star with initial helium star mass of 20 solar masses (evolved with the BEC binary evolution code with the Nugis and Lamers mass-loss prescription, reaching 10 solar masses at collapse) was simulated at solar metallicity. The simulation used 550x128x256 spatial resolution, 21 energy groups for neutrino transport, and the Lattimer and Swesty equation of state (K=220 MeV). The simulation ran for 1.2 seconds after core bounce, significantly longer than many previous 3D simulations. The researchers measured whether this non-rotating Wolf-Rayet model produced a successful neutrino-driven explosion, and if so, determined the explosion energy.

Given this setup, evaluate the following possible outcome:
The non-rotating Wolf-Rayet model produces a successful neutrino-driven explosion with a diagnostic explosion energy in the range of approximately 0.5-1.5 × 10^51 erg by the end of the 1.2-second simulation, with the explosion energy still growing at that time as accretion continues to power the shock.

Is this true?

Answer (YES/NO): YES